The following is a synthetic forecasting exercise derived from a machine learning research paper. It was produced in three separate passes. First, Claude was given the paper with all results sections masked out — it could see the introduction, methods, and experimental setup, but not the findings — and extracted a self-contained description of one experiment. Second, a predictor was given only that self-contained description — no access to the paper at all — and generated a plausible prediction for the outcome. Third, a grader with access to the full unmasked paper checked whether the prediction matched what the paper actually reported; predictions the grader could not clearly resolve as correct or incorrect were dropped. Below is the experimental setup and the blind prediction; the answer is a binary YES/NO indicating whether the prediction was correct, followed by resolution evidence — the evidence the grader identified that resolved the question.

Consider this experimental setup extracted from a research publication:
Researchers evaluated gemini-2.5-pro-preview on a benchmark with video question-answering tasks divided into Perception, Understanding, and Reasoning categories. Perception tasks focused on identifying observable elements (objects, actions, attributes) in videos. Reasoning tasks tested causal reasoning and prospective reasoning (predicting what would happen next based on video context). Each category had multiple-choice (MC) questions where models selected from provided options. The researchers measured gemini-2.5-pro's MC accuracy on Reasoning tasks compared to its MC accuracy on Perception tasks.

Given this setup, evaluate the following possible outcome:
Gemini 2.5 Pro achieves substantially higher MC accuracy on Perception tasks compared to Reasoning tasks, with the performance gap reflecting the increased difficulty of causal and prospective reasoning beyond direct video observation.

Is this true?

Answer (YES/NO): YES